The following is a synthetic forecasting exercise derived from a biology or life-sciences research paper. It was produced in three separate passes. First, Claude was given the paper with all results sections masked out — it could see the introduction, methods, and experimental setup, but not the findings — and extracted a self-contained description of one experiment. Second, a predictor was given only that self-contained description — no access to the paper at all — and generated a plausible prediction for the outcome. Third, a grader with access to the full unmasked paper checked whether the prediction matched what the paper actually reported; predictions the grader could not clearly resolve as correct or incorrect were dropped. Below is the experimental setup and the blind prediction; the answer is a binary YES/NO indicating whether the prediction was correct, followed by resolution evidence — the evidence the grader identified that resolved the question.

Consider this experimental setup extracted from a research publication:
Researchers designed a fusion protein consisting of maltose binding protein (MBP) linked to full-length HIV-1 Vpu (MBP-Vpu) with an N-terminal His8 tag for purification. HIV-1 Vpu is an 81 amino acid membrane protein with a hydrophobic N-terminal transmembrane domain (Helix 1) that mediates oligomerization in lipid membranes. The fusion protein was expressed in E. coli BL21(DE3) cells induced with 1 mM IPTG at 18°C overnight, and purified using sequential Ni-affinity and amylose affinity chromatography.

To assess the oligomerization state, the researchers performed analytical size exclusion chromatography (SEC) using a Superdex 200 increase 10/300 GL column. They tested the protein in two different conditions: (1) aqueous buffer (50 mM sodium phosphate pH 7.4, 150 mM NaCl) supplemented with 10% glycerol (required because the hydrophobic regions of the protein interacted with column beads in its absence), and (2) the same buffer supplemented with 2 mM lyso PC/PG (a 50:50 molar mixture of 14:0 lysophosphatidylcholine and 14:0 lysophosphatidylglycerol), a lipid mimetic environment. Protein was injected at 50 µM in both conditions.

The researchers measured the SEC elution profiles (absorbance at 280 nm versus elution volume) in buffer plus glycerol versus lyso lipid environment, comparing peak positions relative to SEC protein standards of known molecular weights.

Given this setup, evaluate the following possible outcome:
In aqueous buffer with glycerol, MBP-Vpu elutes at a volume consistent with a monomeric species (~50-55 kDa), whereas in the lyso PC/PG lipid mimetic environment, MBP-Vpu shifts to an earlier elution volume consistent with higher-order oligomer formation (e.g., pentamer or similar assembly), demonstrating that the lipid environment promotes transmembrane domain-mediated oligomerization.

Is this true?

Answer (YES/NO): NO